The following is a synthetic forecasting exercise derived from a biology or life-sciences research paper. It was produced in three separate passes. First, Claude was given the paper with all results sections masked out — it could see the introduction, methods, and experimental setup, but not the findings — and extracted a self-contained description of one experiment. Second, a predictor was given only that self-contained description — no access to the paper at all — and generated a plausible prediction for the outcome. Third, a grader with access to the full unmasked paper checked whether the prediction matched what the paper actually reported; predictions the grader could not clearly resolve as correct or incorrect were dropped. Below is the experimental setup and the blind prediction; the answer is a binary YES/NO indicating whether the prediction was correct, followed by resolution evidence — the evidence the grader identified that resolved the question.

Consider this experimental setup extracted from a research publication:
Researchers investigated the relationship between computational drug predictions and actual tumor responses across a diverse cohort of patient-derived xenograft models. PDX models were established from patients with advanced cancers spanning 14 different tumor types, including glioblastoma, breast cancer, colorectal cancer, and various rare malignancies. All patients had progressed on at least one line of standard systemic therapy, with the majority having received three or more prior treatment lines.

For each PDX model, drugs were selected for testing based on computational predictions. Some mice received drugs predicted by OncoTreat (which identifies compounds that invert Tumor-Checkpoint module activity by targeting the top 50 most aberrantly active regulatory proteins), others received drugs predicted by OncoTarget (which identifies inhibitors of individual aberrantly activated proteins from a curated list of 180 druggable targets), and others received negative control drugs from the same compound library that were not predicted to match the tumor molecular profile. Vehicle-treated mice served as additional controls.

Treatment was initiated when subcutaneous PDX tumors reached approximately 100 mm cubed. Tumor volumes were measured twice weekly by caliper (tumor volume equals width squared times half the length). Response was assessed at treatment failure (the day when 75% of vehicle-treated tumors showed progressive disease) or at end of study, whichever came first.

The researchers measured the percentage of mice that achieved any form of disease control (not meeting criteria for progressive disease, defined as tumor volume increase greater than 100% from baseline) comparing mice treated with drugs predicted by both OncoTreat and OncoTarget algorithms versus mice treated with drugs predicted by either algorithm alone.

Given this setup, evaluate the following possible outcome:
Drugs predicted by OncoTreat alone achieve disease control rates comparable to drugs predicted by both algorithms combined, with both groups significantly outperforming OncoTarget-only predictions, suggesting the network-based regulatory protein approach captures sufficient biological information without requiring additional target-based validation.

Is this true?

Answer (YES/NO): YES